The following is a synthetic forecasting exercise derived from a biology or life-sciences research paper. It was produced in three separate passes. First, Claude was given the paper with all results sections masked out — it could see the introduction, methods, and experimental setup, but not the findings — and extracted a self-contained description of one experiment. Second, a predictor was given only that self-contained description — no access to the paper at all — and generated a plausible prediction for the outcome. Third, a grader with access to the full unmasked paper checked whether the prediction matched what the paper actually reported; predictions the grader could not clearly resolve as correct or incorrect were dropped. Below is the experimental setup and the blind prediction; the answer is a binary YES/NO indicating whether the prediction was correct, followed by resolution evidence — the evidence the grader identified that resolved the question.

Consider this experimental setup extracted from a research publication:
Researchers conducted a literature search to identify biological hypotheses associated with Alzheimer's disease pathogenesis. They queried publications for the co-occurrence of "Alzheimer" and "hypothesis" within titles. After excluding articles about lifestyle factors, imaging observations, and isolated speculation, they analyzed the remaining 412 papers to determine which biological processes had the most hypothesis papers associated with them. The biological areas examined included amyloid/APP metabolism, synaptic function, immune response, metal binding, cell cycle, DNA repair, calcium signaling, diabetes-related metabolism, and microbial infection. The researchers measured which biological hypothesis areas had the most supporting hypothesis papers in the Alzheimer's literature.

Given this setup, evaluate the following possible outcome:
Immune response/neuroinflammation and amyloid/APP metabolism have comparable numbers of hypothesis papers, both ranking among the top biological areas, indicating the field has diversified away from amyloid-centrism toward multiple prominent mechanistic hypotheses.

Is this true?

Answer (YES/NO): NO